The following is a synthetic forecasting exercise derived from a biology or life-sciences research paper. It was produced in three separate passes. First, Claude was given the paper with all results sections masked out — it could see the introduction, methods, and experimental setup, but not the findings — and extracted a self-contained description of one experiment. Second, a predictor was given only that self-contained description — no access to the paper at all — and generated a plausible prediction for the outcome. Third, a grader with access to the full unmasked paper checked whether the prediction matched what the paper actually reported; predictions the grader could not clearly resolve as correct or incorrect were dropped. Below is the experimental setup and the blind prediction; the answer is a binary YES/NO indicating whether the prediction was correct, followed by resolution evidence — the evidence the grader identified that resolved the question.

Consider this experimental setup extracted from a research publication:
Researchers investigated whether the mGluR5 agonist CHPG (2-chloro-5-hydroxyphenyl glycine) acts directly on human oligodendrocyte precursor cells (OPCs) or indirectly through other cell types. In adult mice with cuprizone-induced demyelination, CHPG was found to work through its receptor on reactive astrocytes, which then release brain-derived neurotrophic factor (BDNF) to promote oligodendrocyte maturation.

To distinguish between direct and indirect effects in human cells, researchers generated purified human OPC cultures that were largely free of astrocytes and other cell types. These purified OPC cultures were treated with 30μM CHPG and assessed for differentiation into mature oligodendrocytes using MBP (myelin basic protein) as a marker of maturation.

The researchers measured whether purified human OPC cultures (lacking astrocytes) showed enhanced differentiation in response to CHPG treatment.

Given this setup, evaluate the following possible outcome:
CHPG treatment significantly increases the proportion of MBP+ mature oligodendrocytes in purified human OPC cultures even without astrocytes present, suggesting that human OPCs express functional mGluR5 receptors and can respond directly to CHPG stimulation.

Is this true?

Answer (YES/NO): YES